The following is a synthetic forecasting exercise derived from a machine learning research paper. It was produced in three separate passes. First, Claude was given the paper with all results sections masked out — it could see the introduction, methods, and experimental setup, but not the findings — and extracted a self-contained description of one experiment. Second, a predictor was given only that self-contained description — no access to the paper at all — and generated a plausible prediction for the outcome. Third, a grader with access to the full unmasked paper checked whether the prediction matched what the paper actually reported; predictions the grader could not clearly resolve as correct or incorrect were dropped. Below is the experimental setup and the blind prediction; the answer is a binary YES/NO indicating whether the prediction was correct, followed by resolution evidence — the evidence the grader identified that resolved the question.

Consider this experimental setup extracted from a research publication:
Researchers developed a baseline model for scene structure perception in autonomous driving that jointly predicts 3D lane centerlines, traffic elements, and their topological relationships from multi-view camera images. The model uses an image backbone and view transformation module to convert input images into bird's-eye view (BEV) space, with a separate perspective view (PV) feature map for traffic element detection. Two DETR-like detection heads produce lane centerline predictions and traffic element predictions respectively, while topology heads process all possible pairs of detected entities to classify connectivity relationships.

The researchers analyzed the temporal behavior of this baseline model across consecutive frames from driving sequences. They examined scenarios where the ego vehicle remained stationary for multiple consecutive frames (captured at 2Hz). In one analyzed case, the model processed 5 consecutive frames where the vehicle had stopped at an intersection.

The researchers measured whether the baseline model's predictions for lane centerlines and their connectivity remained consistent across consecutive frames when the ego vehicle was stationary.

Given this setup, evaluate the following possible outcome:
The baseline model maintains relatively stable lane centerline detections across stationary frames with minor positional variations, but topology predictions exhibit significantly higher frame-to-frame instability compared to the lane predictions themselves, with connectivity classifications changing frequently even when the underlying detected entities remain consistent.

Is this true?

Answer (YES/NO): NO